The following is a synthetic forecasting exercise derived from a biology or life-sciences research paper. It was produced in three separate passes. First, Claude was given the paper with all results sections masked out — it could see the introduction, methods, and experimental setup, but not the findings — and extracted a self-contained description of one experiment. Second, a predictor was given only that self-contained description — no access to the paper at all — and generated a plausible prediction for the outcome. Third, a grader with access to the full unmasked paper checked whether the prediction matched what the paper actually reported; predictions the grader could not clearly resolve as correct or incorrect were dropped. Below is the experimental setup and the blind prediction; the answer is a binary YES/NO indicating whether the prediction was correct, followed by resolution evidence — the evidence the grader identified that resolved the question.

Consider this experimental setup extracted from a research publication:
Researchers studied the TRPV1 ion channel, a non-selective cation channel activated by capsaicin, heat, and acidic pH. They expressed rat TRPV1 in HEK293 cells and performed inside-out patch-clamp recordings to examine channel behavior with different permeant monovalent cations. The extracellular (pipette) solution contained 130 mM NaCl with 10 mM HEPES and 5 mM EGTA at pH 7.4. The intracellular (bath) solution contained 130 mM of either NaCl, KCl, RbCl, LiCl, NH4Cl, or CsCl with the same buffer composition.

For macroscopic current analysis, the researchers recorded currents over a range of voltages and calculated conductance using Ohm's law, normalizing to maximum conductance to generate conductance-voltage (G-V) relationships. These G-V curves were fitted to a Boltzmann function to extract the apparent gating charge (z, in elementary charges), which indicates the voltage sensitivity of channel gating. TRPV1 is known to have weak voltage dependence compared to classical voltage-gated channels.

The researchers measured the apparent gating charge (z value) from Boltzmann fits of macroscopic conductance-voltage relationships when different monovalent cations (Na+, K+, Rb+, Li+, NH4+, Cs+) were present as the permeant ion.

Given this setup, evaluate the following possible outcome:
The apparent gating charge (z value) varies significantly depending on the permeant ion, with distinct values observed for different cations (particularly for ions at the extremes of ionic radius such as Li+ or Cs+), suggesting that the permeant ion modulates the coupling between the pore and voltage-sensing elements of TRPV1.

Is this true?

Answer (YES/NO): YES